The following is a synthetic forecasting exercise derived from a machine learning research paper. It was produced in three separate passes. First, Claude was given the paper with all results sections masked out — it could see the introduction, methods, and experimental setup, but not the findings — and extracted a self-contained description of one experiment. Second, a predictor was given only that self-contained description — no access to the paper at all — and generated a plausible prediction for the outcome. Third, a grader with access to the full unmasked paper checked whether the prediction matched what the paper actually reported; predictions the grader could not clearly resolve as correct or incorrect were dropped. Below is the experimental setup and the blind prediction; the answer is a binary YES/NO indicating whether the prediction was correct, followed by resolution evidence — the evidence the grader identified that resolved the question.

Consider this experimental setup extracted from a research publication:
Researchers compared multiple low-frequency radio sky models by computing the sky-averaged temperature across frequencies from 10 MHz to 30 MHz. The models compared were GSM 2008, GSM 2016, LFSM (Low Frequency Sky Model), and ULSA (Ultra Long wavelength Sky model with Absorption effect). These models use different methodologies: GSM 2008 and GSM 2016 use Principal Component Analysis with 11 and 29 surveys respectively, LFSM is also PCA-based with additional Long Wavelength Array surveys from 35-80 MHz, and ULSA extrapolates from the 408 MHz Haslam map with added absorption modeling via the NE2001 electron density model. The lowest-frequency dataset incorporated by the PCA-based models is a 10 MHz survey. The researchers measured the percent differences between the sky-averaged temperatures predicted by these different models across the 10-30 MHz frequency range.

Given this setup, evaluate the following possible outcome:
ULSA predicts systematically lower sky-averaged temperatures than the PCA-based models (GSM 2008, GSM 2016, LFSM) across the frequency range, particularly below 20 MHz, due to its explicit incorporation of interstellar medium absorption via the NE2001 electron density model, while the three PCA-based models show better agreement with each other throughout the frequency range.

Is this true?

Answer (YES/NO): NO